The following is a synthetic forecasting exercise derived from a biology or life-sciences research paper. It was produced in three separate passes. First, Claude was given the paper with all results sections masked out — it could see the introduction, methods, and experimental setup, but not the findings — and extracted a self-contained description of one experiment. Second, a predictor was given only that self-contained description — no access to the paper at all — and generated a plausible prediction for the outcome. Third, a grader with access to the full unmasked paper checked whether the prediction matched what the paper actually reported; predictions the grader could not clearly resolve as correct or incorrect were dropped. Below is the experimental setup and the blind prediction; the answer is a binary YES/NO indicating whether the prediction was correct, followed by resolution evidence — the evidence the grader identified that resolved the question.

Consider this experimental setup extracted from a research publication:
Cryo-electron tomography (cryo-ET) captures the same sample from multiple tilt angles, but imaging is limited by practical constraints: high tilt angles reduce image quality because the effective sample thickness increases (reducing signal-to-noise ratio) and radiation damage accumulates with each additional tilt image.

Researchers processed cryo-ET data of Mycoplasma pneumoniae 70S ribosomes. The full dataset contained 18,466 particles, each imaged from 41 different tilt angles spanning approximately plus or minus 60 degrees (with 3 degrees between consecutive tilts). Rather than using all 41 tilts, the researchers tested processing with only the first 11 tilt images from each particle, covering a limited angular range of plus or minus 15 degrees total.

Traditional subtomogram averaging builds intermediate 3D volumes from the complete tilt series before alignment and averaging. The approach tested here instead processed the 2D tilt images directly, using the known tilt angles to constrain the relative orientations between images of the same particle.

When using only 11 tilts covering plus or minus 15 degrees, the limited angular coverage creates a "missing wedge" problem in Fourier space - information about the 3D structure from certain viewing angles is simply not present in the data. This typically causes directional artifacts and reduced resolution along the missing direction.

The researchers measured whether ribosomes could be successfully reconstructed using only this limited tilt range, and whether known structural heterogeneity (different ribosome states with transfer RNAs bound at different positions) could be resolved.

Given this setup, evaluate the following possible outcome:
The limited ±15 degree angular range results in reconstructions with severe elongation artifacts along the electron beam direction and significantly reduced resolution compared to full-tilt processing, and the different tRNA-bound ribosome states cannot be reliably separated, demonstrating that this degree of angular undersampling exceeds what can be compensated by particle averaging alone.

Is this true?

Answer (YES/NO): NO